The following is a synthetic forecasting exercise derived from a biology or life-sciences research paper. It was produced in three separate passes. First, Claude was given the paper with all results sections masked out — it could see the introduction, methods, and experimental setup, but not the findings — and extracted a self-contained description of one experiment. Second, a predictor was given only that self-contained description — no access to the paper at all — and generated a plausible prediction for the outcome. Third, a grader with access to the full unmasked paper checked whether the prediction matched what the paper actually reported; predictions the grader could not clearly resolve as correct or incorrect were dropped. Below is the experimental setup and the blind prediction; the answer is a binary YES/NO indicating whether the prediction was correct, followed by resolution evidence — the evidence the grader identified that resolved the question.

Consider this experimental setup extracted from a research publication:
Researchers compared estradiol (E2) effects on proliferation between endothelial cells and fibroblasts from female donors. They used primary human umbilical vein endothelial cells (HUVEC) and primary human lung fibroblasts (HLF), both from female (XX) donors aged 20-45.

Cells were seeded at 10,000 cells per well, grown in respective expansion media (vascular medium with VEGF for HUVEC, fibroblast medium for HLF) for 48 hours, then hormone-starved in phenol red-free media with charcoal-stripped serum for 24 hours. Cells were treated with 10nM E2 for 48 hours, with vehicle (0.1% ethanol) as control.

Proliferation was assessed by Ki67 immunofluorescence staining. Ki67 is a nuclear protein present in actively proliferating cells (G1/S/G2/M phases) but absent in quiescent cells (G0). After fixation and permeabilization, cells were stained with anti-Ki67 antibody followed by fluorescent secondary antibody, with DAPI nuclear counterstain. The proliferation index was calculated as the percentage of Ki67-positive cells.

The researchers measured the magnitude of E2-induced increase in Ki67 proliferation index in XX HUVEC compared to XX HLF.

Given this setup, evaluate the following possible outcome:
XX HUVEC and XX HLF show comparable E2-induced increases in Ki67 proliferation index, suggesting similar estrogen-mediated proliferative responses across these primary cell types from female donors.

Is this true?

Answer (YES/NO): NO